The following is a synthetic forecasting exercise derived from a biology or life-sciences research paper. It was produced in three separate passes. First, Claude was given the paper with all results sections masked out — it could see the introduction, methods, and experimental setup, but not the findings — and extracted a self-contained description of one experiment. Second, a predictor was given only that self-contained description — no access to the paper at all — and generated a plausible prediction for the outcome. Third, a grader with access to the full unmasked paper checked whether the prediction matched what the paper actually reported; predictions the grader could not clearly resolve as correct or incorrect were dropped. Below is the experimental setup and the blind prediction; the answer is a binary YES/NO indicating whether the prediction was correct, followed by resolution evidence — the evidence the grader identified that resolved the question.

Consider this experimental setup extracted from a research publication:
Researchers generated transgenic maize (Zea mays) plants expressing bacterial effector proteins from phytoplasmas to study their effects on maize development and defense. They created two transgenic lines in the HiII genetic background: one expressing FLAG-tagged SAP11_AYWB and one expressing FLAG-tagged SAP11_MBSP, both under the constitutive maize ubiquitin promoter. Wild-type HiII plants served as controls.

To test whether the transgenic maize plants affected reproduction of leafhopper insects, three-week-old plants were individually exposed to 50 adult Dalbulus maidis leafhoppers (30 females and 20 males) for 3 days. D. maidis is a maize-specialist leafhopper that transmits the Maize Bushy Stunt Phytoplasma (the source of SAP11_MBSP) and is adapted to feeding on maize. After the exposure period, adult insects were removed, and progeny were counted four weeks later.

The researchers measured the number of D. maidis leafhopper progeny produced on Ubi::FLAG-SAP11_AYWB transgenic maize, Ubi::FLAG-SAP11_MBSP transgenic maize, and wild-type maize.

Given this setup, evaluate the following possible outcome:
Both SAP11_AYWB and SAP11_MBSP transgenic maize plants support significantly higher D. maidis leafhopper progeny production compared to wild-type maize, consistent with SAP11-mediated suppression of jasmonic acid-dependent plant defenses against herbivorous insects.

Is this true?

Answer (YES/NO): NO